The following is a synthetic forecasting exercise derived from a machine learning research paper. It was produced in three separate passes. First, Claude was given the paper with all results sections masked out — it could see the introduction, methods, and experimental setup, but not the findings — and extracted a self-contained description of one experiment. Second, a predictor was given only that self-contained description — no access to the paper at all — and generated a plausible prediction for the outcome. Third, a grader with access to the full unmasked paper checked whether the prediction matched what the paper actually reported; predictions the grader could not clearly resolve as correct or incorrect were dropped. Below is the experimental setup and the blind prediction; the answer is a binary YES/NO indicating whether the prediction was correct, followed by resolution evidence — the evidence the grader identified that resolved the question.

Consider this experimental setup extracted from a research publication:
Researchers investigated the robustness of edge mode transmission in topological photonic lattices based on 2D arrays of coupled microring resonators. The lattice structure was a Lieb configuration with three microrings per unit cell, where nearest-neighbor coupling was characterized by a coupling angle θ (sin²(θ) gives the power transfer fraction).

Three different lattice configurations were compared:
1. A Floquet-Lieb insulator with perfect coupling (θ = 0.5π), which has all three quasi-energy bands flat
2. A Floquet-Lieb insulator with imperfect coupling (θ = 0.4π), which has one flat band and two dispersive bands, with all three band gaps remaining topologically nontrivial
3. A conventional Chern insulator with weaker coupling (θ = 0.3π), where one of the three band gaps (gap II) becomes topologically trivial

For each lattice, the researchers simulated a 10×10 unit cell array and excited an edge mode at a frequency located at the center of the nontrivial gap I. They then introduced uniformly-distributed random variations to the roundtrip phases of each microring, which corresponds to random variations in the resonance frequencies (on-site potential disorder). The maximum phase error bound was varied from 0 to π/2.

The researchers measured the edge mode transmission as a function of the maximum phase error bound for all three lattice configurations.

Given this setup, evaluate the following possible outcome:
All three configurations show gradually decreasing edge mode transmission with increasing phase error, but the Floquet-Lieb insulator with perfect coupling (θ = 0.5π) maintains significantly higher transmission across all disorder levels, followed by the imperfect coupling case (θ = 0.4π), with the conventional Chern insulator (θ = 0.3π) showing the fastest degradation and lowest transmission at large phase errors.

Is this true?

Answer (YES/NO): NO